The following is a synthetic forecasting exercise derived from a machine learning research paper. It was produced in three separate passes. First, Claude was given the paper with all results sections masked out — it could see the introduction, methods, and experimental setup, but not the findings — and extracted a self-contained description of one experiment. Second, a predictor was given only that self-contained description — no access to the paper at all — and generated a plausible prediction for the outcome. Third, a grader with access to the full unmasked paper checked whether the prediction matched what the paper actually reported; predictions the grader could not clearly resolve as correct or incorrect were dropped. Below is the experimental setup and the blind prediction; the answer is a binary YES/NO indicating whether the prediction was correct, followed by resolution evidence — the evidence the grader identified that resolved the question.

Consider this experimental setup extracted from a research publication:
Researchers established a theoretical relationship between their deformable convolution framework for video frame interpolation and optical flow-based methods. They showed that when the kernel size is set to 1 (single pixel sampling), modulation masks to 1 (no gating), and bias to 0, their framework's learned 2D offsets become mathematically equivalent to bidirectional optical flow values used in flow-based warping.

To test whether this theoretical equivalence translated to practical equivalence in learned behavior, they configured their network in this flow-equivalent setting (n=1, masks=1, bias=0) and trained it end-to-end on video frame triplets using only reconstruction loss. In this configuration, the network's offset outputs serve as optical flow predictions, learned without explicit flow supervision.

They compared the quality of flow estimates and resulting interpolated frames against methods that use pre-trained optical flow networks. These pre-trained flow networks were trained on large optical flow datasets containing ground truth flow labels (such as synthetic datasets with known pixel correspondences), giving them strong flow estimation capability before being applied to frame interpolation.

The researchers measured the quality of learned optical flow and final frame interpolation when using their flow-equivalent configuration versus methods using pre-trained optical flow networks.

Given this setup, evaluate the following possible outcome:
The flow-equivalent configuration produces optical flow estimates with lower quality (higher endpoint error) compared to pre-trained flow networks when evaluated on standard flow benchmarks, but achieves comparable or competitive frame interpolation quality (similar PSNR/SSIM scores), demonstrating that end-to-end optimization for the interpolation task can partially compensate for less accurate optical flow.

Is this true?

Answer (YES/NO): NO